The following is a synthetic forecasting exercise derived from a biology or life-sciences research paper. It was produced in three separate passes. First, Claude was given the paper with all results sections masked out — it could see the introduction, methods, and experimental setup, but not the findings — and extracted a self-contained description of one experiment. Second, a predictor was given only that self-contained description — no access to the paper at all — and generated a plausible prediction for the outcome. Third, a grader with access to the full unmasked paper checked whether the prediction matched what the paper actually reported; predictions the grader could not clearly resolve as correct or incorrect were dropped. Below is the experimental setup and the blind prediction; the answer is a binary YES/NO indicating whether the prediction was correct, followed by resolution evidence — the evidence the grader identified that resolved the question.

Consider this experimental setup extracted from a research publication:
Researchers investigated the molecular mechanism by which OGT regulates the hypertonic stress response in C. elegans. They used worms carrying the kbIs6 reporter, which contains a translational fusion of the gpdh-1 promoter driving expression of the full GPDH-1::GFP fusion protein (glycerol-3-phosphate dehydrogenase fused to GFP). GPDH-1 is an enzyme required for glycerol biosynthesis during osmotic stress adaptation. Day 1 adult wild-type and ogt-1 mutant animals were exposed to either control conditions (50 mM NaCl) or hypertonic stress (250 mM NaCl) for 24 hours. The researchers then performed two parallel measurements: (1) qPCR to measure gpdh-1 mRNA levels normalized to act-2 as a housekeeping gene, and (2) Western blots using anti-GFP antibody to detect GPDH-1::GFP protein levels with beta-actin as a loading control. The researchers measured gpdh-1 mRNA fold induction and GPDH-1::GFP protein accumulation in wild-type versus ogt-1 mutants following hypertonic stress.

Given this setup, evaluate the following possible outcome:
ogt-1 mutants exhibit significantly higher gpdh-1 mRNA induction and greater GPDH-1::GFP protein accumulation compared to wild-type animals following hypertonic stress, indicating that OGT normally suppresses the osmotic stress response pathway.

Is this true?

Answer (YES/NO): NO